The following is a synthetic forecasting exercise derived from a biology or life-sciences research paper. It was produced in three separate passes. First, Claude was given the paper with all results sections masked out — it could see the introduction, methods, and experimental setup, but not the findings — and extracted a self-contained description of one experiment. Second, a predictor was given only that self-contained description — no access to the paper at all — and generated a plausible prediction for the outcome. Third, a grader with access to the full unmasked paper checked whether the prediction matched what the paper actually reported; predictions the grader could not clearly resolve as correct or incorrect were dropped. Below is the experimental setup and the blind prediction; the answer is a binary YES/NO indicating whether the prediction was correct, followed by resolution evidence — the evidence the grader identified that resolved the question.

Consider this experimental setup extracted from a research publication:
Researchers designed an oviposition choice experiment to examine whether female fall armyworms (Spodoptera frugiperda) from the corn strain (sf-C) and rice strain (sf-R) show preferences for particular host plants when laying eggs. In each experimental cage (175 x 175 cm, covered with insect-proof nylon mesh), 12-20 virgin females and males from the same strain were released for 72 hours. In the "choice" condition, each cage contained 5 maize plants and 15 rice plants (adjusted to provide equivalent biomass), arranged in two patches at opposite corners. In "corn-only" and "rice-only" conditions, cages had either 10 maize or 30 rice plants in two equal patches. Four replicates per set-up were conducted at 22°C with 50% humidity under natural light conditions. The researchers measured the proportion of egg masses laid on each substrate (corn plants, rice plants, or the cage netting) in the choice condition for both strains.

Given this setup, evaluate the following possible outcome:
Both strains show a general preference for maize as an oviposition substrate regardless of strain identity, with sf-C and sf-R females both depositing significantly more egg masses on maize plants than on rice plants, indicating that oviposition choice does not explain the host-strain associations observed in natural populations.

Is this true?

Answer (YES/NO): YES